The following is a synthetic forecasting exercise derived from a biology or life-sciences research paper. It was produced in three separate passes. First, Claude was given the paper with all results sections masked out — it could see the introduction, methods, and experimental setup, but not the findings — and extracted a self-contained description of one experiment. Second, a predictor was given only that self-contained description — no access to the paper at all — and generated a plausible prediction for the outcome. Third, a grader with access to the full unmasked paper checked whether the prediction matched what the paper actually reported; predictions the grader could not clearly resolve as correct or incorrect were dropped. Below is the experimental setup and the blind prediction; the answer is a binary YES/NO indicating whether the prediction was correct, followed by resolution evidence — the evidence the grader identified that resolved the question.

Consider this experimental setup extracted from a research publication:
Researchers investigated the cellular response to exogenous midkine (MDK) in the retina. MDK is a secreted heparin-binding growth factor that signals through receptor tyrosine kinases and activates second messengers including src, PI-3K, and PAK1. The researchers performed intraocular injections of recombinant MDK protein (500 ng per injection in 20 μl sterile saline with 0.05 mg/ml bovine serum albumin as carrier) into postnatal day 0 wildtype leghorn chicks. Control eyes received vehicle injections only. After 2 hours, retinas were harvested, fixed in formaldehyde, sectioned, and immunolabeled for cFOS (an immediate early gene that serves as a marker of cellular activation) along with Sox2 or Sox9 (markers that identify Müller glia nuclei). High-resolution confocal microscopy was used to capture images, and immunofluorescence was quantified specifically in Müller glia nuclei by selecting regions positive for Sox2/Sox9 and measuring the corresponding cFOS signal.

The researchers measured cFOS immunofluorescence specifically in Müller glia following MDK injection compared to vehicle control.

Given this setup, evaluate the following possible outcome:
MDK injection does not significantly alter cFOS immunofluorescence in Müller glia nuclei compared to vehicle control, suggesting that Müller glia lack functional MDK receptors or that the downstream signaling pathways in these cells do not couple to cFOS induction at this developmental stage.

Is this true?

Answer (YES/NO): NO